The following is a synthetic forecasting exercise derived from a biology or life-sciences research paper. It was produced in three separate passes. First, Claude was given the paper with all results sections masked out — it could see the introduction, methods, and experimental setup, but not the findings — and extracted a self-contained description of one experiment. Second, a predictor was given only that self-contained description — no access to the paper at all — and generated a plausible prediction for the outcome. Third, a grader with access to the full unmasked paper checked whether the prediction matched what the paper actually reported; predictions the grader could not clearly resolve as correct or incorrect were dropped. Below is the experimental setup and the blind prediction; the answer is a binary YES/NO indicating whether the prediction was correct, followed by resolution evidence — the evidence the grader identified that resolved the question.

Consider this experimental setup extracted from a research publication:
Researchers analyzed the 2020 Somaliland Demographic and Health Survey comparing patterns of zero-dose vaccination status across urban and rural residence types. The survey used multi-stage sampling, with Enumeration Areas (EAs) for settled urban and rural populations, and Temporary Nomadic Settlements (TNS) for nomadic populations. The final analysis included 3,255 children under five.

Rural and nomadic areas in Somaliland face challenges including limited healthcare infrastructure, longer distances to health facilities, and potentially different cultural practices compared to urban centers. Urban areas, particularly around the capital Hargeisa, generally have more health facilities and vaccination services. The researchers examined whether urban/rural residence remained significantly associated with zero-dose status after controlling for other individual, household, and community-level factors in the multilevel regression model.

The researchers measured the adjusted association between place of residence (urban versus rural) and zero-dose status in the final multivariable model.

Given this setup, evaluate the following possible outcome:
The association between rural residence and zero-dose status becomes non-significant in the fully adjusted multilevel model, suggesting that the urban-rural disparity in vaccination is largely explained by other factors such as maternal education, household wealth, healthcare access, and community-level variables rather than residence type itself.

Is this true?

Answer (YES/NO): YES